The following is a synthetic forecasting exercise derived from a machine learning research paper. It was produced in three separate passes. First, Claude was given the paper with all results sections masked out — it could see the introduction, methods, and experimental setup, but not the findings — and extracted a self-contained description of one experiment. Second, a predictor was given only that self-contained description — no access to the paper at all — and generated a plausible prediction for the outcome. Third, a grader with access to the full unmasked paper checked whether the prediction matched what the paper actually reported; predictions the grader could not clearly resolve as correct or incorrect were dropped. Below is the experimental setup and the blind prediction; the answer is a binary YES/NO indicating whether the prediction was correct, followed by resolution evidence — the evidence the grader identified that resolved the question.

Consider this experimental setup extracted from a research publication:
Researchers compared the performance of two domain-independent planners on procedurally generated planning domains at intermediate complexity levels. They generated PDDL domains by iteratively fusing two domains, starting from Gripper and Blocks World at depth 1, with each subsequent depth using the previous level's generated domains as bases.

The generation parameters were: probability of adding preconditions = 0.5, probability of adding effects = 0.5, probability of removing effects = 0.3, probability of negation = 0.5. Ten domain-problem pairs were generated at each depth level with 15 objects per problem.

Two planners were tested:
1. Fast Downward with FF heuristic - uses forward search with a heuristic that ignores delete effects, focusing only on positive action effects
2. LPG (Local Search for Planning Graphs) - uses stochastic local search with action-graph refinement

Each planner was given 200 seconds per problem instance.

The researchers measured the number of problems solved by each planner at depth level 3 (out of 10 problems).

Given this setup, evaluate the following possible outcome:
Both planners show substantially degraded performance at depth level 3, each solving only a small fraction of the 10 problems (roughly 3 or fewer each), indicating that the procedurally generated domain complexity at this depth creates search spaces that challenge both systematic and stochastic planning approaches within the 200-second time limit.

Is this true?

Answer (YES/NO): NO